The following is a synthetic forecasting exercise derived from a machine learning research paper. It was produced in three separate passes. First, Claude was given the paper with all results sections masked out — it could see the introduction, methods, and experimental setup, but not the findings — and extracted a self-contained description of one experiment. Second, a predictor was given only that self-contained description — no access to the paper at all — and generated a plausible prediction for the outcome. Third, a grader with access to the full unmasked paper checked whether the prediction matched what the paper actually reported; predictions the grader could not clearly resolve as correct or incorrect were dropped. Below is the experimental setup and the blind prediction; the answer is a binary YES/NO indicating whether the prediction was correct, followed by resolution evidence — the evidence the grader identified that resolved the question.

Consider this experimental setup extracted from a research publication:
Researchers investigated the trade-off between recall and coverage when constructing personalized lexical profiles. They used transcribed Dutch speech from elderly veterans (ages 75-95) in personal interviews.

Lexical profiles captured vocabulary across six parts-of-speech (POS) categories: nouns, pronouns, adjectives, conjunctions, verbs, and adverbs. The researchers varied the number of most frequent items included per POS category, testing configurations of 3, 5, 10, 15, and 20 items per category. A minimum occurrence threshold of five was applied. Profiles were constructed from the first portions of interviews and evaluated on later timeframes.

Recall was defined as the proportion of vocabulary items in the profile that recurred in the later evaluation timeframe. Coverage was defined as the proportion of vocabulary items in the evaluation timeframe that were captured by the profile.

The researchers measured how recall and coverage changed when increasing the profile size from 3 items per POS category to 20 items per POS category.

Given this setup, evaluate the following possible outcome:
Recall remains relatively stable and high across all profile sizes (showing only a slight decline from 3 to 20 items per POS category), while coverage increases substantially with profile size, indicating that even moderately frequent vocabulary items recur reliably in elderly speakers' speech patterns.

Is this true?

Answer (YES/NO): NO